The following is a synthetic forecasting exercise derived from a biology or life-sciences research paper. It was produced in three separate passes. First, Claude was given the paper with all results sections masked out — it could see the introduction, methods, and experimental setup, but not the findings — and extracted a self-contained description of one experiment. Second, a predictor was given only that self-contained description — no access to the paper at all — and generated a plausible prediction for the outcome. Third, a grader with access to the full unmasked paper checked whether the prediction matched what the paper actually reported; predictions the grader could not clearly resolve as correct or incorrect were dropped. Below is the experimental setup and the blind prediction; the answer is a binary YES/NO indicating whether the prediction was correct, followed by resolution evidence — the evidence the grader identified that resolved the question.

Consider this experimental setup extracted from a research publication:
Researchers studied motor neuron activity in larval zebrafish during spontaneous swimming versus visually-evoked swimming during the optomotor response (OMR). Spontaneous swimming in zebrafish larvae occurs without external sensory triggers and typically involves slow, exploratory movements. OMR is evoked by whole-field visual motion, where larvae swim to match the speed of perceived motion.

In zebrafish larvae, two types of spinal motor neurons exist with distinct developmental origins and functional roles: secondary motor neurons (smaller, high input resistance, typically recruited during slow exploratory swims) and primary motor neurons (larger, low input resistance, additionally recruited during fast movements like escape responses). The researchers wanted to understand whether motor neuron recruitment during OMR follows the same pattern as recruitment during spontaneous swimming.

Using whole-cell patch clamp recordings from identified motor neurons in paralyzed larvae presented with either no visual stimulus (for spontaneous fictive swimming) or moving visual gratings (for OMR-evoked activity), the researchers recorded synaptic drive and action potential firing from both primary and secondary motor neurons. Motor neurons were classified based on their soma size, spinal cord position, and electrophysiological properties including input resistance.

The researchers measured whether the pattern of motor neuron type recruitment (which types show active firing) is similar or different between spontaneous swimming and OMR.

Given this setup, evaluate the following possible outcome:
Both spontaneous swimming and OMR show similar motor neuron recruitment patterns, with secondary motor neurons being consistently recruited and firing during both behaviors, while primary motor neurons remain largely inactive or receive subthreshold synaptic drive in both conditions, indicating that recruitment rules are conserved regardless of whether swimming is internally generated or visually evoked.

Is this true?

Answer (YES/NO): YES